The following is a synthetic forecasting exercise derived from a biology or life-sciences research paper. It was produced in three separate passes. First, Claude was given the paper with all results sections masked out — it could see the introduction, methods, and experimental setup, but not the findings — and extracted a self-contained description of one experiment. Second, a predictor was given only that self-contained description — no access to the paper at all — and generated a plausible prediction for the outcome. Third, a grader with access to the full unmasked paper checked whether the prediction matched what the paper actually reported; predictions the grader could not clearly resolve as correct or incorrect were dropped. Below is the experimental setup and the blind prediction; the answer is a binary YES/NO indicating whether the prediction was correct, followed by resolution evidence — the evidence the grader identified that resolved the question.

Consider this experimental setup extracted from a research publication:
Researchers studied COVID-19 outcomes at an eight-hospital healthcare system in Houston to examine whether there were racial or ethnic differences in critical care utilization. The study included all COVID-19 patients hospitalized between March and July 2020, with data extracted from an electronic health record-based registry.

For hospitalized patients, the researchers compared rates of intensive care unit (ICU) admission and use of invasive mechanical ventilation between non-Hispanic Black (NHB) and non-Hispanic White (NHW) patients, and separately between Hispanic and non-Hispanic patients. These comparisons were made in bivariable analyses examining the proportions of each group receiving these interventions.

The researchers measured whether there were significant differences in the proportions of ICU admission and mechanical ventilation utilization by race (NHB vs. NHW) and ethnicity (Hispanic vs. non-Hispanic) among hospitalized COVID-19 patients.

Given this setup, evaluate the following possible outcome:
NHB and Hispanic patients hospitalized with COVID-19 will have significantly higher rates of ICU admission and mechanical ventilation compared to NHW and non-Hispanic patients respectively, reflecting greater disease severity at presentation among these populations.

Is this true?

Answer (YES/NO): NO